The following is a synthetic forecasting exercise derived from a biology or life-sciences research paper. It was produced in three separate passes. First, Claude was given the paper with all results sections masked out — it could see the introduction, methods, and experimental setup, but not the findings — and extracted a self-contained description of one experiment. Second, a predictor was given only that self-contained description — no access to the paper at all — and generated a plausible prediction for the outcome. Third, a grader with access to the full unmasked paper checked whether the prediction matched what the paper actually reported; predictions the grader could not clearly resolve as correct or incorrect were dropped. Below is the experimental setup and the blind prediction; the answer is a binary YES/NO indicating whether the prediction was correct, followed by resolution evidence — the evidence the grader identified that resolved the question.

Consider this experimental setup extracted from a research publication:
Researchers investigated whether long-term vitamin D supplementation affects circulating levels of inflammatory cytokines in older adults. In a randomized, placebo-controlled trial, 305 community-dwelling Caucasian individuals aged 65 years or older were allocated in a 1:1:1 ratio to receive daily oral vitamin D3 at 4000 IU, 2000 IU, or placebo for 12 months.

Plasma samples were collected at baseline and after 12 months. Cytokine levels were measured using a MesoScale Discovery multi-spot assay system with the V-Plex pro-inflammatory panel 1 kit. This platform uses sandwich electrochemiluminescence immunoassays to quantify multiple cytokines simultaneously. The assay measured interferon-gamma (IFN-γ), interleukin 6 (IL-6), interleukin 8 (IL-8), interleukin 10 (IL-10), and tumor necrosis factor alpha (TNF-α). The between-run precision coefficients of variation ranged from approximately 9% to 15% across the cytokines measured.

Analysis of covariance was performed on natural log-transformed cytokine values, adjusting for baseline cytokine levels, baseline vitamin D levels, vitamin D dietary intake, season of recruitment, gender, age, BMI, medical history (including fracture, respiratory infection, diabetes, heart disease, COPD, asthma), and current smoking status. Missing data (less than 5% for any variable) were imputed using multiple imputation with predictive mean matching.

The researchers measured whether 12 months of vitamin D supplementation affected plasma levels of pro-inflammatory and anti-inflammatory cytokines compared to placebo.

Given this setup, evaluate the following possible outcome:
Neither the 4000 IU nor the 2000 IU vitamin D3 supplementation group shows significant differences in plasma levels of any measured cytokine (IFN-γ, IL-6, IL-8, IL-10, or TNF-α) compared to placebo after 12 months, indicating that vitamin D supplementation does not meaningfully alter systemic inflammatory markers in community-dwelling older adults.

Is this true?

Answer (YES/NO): YES